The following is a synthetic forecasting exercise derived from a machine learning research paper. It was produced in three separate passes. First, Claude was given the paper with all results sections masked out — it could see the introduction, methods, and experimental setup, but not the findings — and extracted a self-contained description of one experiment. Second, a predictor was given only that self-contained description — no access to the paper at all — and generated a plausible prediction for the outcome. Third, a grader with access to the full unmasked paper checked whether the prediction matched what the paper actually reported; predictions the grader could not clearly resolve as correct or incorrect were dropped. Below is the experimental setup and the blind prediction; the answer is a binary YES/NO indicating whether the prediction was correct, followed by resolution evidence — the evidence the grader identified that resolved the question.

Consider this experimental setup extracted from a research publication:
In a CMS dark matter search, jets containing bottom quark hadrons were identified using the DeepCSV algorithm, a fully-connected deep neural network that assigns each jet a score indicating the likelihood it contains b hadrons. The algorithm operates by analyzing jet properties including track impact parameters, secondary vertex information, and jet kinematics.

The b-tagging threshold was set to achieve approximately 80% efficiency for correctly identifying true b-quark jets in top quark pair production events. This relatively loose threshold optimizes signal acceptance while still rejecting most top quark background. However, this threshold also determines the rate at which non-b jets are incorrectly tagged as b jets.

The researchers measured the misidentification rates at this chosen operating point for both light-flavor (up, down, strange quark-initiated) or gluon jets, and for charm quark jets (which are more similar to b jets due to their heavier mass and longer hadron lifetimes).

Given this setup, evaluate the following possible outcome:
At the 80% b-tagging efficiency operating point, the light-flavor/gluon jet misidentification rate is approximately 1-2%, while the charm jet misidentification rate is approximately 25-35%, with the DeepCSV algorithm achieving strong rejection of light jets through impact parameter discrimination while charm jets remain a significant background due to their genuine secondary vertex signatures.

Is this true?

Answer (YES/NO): NO